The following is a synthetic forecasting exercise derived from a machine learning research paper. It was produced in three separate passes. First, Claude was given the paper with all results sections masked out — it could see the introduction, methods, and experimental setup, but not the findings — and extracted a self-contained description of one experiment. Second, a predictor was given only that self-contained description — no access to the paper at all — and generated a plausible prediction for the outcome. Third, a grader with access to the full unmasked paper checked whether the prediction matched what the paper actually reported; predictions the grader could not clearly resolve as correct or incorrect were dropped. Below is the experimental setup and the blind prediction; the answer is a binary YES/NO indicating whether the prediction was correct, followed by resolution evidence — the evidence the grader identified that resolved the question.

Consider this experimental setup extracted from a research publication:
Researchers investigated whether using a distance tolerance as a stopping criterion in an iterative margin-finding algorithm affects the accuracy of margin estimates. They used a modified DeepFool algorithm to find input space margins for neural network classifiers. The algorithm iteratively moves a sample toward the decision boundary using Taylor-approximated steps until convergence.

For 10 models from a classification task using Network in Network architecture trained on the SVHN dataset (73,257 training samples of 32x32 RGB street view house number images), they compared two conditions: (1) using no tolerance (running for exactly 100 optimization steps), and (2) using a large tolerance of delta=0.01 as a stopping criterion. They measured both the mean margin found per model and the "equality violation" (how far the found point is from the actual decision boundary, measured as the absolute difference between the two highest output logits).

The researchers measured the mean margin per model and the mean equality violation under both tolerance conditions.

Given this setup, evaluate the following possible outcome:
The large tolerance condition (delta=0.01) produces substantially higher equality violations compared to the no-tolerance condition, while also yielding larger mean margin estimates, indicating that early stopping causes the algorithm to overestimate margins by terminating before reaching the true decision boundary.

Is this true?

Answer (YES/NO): NO